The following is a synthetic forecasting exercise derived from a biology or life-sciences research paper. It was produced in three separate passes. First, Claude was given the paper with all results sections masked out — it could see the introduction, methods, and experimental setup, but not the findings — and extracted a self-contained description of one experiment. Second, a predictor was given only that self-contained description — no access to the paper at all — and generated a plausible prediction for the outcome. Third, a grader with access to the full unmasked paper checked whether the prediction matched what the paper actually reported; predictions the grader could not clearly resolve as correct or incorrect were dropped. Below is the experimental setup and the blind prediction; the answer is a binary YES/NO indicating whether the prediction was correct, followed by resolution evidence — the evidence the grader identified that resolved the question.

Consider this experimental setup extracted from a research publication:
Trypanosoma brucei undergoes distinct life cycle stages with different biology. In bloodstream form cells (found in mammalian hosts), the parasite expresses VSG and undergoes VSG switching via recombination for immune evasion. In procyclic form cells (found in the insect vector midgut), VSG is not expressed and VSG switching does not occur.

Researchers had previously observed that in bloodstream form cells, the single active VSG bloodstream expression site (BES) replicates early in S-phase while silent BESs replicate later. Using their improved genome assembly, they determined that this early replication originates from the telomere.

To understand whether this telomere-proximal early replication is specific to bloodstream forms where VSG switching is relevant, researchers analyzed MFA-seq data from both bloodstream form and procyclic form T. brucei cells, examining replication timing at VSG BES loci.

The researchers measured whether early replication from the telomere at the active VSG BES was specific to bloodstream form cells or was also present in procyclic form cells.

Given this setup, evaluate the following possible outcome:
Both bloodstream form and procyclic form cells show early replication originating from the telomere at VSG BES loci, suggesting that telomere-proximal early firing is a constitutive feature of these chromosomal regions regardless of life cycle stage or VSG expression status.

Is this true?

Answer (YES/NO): NO